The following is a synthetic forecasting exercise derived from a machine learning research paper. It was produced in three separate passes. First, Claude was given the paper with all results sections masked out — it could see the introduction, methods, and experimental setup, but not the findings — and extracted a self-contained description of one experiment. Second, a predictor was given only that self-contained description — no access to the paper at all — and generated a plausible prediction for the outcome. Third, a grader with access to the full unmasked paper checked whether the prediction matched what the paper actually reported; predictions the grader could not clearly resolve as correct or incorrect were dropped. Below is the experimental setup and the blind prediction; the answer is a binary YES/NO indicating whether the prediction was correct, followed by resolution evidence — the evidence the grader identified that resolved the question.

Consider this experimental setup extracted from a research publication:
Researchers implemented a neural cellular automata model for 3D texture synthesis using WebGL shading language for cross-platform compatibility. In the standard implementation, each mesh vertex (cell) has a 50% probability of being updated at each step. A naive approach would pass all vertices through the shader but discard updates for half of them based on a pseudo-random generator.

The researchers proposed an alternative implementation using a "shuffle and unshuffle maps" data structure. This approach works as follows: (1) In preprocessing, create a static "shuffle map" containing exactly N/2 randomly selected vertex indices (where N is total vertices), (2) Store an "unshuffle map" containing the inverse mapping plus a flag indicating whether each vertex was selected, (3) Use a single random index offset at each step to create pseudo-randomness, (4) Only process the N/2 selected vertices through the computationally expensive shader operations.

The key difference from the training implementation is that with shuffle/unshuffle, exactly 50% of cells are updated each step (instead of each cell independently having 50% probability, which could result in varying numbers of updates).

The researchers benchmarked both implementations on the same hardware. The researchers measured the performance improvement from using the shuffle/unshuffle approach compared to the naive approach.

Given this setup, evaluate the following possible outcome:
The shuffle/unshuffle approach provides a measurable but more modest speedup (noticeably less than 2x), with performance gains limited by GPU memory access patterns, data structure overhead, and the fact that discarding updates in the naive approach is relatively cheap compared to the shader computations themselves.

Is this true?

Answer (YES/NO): NO